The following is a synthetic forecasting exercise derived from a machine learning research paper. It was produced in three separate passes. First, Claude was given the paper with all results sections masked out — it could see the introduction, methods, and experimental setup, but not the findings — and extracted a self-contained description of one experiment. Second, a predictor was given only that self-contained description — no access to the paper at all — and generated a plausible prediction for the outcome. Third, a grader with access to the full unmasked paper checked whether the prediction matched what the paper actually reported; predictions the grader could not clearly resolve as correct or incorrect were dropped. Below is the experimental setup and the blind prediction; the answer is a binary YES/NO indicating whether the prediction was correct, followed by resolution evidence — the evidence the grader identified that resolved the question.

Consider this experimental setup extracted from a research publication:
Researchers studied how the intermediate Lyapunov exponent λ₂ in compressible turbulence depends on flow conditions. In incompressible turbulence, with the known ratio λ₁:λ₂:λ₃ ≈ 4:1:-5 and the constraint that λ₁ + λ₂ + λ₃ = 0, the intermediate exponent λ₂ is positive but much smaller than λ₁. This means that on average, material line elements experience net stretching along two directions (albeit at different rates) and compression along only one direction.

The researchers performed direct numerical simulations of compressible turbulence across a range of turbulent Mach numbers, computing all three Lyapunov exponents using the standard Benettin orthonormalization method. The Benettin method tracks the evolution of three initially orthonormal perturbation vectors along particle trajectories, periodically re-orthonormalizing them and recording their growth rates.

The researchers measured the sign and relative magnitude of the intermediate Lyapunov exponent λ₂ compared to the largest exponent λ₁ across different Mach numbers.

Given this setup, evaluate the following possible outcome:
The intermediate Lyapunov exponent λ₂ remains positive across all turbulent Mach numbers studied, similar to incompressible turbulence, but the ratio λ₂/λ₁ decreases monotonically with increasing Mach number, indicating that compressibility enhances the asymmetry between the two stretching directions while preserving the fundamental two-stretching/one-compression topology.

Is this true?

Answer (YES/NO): NO